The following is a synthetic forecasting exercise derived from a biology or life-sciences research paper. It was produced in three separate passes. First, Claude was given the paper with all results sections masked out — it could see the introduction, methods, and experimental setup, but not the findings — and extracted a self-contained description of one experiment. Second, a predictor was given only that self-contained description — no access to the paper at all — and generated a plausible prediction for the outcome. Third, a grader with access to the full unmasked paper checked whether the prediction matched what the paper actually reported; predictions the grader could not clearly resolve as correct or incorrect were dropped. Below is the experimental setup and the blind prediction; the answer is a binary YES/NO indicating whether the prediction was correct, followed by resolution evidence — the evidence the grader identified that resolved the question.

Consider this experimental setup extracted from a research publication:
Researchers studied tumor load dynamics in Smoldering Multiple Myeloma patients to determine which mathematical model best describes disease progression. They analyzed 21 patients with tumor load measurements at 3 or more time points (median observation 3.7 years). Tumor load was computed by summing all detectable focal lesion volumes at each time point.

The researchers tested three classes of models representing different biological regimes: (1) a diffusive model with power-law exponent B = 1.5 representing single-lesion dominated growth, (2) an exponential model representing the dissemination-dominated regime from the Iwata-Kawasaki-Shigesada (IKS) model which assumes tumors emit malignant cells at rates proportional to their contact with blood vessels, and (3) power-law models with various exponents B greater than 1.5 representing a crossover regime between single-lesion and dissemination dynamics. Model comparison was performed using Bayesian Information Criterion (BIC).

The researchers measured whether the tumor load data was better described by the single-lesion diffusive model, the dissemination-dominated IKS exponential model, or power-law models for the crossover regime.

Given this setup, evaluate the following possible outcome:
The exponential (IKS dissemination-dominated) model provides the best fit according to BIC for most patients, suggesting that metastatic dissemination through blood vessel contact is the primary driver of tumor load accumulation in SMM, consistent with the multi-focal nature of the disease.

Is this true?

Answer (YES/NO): NO